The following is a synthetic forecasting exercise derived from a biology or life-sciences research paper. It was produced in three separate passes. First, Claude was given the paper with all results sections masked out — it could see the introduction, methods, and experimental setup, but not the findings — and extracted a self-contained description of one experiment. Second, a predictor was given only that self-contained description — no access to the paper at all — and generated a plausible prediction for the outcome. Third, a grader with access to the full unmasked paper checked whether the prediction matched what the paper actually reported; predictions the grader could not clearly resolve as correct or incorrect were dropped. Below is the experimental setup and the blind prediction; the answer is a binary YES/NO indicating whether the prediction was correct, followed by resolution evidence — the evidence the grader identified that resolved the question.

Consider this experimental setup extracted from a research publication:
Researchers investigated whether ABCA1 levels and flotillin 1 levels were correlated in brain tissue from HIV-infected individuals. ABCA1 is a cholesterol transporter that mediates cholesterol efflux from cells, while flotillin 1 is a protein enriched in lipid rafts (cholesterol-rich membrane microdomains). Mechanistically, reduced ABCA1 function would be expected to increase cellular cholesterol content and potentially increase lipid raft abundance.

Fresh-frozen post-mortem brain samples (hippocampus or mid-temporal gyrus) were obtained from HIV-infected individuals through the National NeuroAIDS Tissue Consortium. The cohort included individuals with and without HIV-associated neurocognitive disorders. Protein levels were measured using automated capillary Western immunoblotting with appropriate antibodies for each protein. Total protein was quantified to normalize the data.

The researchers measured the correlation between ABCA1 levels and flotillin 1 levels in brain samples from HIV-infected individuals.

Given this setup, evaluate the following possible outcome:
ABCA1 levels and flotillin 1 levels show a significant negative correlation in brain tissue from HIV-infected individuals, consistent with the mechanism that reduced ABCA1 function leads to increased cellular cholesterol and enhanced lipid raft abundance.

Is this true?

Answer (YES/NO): NO